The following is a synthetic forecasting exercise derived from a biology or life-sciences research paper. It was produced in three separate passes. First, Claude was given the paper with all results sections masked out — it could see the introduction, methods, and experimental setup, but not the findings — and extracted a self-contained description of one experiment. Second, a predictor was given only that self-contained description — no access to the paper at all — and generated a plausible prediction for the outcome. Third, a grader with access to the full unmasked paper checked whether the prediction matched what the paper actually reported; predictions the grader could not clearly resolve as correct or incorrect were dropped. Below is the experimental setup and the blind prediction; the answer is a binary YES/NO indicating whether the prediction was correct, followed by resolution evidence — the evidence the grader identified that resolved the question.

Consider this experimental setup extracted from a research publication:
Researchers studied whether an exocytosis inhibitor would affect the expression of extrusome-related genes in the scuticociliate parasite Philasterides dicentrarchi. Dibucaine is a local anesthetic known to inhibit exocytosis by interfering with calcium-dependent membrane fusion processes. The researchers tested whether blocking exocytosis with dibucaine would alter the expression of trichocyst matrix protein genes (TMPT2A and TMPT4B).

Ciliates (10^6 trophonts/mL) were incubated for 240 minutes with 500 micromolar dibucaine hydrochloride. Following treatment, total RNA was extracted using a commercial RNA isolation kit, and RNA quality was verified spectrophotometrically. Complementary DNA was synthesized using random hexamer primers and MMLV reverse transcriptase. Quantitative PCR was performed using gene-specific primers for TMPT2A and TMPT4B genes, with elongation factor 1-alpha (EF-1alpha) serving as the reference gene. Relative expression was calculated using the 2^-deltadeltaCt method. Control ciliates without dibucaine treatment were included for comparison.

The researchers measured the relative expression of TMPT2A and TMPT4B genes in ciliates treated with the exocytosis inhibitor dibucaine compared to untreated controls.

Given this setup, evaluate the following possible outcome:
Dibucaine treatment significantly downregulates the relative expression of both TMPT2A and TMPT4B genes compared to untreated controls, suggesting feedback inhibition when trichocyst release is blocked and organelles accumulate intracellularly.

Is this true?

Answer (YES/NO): NO